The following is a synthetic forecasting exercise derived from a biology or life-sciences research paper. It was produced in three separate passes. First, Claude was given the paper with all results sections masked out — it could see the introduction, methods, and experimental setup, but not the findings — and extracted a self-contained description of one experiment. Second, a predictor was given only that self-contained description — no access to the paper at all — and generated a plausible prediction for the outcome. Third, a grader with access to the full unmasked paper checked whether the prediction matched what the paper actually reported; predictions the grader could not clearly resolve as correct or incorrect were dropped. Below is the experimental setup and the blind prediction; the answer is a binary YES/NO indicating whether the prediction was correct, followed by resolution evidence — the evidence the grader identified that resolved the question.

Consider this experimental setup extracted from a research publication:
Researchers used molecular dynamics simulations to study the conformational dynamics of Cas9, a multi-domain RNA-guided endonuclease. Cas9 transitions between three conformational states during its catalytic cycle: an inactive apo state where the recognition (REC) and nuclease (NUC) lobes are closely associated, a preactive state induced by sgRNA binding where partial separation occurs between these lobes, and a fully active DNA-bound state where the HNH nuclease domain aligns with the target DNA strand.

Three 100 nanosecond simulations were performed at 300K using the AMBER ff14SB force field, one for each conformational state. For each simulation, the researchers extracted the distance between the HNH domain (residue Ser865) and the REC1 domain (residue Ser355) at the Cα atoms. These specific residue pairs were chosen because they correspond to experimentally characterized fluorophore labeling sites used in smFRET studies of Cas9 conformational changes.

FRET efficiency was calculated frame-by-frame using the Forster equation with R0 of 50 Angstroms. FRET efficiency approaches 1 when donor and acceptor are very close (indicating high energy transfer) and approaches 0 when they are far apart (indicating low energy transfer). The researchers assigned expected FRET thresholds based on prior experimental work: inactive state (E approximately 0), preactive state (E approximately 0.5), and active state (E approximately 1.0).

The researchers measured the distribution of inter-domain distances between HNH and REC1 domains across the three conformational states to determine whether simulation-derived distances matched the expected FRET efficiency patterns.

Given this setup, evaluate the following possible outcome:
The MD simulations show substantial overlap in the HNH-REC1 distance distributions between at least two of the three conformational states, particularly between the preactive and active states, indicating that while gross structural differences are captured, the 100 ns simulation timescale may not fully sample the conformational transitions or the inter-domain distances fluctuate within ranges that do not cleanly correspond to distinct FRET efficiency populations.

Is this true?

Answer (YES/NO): NO